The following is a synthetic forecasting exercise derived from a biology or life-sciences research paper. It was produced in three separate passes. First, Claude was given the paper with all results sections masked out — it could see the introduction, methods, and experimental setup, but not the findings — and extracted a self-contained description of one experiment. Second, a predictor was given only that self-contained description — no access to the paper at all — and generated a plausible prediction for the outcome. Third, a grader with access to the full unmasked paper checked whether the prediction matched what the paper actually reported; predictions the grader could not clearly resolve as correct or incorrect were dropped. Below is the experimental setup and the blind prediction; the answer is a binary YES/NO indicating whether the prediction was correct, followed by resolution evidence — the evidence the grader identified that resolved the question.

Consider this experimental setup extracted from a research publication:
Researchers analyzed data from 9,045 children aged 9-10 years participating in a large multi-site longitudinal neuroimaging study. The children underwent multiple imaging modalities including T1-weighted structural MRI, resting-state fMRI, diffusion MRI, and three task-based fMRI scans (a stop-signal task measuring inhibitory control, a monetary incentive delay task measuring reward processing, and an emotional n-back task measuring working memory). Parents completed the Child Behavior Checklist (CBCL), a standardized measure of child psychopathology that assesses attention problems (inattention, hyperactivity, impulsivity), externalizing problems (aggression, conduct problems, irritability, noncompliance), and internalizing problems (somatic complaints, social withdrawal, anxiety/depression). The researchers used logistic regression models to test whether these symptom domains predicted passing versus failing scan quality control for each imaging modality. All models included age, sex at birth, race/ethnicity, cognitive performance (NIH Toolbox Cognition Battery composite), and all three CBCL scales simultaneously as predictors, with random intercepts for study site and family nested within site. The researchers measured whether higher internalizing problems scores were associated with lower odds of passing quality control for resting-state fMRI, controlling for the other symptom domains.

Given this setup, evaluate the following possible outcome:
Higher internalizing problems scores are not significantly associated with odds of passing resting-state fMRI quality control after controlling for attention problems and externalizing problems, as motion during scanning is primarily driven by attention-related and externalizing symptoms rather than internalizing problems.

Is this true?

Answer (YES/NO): YES